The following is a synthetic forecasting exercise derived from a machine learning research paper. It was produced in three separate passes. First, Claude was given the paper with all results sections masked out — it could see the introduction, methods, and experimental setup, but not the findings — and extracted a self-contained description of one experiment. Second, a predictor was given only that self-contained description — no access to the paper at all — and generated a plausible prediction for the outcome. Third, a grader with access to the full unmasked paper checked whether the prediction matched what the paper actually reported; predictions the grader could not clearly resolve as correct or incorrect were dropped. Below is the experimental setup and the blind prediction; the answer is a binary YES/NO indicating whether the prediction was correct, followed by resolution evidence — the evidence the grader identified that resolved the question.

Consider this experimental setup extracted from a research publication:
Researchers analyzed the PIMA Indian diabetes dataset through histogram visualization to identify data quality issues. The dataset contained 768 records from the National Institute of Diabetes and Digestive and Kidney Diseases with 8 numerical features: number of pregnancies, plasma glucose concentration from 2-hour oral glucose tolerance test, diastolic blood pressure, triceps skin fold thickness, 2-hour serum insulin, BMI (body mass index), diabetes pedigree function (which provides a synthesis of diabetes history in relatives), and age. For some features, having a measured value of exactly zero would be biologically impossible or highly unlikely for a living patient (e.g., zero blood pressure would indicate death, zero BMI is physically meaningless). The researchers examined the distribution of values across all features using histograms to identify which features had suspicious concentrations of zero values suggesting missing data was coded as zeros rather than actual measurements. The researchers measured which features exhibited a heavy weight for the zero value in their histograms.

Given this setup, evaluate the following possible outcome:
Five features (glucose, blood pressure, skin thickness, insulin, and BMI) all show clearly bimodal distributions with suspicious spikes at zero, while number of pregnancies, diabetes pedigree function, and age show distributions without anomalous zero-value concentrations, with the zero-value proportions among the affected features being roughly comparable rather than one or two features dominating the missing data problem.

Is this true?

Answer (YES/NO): NO